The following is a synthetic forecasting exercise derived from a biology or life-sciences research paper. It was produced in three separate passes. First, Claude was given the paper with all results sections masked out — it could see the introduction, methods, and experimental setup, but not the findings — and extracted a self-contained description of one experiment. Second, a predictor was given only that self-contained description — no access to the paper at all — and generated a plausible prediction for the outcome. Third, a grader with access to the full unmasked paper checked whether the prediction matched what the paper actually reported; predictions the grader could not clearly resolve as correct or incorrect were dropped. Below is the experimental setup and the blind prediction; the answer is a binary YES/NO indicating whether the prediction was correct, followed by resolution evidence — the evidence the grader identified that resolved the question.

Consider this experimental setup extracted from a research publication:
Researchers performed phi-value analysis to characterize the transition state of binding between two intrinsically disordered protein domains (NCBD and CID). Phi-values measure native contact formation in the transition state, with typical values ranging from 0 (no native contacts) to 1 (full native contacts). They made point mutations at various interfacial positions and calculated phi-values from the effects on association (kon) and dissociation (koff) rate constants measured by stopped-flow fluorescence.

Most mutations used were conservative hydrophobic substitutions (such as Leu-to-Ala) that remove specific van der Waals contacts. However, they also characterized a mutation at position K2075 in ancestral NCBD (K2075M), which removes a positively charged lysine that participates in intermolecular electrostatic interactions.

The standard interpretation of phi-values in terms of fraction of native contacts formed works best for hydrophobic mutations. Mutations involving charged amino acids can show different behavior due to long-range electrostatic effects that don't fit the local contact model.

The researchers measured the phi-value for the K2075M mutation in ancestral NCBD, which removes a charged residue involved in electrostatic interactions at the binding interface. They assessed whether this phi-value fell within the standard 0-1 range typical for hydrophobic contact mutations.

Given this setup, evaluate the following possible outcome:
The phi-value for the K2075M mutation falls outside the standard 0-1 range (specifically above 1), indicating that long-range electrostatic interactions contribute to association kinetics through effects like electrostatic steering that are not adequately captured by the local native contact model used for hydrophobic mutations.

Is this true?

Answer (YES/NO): NO